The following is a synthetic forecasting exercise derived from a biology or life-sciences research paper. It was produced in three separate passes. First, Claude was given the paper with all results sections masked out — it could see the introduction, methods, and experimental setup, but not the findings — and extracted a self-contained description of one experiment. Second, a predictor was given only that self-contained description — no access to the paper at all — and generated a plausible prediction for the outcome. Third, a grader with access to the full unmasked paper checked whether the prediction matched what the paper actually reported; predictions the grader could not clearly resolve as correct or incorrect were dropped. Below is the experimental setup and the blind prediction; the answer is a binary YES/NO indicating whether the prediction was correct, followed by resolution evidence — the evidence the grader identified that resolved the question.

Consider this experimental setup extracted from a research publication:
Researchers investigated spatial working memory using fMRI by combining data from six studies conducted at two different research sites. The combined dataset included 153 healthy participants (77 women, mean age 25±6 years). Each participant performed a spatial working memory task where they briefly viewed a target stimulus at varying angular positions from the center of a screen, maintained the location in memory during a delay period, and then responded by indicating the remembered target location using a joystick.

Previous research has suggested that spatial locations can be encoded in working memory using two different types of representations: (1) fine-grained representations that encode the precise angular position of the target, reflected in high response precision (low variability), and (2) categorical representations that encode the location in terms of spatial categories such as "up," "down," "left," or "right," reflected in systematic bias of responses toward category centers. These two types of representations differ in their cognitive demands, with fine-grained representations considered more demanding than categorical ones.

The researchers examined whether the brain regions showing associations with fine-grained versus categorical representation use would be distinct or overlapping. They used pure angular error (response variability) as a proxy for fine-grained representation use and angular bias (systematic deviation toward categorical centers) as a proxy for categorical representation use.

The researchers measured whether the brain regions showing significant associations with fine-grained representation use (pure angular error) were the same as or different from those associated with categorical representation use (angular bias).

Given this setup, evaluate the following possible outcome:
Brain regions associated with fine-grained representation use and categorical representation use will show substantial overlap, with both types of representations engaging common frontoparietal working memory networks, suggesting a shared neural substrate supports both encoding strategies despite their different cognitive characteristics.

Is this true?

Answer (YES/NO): NO